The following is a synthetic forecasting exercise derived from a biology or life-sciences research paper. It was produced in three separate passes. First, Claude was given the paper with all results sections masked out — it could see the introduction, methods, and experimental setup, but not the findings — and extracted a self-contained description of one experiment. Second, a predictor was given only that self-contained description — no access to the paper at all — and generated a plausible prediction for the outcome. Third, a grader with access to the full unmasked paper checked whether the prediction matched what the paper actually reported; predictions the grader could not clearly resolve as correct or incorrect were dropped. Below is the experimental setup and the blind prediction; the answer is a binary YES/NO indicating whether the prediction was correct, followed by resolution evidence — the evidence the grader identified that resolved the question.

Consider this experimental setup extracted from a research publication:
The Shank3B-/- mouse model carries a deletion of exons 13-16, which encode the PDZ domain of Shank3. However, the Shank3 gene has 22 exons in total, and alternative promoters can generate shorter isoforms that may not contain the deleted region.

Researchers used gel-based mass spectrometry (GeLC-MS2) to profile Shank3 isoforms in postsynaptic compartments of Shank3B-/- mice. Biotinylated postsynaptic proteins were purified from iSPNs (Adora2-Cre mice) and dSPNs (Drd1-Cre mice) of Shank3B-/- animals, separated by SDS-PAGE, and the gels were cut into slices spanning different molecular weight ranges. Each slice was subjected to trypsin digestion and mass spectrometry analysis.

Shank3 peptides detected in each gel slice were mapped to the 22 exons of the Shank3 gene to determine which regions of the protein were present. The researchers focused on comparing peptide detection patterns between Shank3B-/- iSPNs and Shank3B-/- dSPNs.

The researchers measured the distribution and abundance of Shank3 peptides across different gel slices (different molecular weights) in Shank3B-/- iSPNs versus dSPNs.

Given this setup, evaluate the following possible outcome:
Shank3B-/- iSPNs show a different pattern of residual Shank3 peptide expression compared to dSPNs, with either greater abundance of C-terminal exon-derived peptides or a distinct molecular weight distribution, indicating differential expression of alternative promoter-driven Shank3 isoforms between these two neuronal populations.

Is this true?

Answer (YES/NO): YES